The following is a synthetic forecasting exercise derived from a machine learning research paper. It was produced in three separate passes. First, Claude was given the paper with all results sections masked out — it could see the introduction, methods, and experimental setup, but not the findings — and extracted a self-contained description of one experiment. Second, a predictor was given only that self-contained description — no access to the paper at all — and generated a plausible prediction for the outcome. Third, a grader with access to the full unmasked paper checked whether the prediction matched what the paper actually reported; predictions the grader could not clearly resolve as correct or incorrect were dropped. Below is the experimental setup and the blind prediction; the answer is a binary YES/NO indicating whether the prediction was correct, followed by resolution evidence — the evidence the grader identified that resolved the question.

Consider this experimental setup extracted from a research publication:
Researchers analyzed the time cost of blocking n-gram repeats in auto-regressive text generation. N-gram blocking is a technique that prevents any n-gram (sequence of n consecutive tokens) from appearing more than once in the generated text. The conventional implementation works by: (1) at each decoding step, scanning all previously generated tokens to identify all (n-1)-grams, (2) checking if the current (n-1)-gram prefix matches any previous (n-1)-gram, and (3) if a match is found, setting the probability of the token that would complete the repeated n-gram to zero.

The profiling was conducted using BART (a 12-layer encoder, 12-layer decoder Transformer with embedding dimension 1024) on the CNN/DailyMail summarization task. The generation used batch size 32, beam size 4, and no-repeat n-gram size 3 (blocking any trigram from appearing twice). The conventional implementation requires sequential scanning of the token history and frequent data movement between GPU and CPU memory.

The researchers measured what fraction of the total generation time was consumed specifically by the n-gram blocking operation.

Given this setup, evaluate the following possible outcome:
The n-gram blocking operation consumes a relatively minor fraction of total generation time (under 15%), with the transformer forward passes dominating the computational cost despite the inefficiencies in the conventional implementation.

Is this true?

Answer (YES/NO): NO